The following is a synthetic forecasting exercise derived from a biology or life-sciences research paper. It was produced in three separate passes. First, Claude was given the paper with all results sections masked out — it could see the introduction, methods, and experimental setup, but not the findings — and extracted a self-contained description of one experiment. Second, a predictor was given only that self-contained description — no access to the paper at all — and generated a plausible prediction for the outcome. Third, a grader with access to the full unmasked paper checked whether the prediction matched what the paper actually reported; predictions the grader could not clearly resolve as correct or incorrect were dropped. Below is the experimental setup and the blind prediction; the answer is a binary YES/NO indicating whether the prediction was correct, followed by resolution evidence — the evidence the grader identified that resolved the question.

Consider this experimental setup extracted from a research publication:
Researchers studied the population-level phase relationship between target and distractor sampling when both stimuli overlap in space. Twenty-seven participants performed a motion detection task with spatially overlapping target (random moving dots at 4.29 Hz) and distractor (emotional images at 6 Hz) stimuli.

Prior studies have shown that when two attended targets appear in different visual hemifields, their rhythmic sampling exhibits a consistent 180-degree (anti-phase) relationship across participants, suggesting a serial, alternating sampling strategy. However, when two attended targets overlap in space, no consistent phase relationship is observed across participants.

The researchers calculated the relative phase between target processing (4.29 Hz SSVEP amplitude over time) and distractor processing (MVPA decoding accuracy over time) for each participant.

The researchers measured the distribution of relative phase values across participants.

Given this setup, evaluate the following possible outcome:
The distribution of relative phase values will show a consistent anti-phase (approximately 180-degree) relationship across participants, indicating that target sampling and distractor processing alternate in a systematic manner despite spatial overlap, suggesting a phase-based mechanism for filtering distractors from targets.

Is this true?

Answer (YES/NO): NO